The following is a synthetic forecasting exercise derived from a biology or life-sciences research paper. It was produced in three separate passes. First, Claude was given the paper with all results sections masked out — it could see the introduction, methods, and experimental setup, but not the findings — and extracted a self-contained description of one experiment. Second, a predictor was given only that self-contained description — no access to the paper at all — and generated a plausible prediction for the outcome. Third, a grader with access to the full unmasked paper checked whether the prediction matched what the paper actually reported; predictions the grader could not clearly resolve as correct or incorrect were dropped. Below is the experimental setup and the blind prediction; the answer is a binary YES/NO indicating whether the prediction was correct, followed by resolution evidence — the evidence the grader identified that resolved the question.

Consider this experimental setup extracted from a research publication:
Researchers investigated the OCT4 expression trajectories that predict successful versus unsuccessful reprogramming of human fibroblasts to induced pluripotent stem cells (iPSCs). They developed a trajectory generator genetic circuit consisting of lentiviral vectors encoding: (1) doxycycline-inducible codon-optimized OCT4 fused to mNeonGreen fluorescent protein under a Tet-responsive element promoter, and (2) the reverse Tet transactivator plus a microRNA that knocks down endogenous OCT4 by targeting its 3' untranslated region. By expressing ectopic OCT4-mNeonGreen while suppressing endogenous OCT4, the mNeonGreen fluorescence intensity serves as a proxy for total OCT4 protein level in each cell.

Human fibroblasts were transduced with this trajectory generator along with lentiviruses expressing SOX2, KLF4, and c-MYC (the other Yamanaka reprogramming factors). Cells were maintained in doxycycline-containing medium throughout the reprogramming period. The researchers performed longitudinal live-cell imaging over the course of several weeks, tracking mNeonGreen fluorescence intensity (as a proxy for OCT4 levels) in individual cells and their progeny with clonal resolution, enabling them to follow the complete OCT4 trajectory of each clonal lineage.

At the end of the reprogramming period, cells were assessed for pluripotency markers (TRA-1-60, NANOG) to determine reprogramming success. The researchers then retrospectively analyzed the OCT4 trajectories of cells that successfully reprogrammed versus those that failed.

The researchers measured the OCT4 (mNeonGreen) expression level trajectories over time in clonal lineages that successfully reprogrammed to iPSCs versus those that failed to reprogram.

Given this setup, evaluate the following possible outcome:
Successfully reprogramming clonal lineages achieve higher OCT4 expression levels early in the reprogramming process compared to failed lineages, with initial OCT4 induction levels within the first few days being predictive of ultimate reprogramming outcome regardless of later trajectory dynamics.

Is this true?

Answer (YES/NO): NO